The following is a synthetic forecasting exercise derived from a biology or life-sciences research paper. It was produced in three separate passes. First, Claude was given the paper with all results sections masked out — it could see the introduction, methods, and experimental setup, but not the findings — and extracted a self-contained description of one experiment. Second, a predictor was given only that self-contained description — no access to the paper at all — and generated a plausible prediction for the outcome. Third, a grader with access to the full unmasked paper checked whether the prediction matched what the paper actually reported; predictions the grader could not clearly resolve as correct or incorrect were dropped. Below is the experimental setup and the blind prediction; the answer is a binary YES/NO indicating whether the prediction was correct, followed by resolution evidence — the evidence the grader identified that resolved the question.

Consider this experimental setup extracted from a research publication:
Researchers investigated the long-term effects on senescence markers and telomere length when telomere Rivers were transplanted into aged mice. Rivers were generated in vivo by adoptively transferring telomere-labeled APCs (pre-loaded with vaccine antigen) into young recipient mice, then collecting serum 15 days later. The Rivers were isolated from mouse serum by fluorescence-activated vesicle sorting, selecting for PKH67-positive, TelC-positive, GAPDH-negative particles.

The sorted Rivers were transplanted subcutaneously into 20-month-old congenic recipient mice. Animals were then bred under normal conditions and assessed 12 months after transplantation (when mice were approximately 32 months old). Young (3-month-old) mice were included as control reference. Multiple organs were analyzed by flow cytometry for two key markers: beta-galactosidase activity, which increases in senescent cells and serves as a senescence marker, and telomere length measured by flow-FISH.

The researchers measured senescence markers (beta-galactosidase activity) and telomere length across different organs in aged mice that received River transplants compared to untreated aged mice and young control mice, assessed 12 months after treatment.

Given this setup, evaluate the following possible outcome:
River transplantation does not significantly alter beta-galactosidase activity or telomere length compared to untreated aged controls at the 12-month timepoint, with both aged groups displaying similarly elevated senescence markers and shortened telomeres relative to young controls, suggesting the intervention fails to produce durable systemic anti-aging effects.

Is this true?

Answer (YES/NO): NO